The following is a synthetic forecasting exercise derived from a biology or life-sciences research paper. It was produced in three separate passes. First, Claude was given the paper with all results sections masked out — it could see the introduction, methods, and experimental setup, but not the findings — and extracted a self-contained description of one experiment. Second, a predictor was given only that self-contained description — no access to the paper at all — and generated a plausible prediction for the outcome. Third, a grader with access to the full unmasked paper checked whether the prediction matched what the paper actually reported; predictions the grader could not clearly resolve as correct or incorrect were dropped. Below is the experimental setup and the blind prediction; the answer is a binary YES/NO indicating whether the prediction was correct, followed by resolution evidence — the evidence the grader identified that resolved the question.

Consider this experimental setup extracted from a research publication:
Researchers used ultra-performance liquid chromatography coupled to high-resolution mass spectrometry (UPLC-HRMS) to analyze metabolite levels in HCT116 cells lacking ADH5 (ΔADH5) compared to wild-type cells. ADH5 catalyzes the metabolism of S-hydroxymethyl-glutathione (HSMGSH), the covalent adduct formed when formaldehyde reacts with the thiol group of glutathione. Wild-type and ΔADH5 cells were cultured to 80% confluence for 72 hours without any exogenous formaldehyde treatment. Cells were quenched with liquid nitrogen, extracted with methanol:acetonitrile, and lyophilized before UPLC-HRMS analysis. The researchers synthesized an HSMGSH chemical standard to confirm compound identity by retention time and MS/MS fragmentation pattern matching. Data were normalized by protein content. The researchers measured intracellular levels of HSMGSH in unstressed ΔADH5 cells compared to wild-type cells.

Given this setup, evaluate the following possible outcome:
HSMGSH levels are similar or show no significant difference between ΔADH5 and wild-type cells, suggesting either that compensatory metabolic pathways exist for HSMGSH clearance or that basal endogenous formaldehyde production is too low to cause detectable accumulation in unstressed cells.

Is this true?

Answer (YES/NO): NO